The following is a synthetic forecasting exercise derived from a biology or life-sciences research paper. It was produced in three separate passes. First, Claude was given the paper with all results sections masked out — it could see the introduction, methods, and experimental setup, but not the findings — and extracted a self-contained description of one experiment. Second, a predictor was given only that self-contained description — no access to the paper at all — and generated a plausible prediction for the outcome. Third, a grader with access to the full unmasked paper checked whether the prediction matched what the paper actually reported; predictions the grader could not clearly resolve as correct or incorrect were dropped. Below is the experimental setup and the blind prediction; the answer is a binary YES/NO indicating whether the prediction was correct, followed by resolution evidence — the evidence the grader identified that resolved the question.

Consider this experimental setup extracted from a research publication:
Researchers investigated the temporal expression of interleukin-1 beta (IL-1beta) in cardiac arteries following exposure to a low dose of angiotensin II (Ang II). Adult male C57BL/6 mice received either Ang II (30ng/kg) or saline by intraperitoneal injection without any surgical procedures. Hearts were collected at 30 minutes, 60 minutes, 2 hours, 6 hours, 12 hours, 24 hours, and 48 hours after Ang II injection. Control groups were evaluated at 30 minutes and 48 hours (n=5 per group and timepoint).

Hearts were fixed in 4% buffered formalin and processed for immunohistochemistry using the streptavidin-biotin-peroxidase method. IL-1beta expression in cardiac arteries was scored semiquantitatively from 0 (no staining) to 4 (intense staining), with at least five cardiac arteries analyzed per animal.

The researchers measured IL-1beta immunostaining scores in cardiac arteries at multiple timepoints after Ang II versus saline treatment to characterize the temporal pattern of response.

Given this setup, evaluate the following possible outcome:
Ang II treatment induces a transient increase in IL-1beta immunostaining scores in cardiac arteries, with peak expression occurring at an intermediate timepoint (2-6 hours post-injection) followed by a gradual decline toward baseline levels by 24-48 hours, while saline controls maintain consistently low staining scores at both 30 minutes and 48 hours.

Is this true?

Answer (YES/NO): NO